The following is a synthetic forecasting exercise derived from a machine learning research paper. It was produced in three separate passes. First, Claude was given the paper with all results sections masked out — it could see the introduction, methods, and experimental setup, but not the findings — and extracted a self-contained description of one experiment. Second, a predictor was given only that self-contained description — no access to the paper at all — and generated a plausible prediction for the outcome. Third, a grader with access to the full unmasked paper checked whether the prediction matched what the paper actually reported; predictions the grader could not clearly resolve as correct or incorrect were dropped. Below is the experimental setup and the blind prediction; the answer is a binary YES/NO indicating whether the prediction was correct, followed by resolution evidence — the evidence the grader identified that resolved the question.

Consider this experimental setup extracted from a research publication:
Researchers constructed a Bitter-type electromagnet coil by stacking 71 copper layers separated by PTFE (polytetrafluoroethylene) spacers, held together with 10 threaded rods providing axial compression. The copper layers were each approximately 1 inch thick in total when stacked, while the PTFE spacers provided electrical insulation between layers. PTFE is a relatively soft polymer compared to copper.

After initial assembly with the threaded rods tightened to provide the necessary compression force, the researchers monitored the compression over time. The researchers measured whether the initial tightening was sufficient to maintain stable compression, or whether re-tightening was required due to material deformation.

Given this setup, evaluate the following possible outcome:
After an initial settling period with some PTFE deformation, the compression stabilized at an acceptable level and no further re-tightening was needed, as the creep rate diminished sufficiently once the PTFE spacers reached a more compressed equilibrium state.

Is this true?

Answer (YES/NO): NO